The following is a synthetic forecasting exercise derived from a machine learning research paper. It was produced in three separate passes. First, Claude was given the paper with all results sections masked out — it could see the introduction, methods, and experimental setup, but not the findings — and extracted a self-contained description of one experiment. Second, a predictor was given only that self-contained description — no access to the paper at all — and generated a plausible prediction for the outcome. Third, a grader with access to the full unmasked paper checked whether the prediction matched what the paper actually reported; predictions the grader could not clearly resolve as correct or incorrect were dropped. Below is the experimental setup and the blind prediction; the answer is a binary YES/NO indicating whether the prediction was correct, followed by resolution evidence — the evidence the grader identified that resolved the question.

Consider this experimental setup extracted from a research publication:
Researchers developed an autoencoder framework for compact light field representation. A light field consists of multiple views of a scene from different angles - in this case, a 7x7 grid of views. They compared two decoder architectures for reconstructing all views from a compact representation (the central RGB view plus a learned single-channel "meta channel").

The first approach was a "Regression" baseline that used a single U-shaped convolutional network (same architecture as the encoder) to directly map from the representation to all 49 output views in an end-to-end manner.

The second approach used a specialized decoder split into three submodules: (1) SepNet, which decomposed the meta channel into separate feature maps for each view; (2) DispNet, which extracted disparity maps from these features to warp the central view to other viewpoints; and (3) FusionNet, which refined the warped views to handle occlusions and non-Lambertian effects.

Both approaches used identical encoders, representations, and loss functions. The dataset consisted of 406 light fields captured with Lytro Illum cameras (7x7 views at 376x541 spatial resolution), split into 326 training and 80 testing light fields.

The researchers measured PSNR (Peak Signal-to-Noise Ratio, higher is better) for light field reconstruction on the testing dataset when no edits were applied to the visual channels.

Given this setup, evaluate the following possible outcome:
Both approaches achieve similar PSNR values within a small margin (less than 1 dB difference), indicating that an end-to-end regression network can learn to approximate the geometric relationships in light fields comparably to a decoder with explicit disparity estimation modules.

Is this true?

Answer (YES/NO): YES